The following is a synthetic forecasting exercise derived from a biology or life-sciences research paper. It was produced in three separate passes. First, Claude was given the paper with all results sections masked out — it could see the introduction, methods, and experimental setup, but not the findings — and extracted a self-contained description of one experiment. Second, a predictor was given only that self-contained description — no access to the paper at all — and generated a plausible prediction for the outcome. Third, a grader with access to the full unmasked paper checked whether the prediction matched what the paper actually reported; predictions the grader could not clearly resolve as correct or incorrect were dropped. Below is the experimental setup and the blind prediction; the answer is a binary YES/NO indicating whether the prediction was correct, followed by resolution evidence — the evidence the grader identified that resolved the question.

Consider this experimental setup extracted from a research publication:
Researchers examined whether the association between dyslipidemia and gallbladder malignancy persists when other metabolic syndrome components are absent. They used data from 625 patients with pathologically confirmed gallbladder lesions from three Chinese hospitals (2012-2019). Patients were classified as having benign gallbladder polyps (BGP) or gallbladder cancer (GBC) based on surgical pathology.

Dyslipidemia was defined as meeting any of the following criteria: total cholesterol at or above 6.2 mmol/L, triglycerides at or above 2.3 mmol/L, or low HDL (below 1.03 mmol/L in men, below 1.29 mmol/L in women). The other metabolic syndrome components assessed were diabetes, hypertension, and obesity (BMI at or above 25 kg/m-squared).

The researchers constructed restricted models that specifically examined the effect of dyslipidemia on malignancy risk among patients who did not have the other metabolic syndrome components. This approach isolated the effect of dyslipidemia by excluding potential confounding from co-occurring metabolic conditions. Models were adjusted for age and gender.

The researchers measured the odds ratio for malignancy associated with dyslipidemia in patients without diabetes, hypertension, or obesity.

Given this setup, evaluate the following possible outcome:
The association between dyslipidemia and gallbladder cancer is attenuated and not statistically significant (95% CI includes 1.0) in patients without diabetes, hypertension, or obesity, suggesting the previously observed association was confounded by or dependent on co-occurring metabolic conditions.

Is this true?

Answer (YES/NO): NO